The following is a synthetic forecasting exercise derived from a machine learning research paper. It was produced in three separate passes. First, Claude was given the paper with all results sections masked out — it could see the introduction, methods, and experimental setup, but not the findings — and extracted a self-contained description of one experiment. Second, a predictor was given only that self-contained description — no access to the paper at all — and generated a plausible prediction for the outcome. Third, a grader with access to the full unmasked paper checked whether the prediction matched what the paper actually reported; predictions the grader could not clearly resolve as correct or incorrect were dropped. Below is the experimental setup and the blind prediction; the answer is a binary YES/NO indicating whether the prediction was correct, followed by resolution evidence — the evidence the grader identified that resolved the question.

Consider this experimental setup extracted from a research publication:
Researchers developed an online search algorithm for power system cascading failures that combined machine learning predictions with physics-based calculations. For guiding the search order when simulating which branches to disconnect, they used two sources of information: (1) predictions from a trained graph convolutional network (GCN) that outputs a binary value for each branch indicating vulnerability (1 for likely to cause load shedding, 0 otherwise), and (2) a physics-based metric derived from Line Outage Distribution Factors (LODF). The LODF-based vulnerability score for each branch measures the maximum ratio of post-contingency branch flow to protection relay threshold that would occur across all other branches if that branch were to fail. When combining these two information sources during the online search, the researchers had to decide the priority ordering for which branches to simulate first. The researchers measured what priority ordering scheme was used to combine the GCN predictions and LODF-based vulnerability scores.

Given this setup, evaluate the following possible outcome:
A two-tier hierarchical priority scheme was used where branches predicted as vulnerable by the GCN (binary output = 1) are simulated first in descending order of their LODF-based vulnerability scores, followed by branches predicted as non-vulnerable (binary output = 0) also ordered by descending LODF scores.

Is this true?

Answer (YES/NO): NO